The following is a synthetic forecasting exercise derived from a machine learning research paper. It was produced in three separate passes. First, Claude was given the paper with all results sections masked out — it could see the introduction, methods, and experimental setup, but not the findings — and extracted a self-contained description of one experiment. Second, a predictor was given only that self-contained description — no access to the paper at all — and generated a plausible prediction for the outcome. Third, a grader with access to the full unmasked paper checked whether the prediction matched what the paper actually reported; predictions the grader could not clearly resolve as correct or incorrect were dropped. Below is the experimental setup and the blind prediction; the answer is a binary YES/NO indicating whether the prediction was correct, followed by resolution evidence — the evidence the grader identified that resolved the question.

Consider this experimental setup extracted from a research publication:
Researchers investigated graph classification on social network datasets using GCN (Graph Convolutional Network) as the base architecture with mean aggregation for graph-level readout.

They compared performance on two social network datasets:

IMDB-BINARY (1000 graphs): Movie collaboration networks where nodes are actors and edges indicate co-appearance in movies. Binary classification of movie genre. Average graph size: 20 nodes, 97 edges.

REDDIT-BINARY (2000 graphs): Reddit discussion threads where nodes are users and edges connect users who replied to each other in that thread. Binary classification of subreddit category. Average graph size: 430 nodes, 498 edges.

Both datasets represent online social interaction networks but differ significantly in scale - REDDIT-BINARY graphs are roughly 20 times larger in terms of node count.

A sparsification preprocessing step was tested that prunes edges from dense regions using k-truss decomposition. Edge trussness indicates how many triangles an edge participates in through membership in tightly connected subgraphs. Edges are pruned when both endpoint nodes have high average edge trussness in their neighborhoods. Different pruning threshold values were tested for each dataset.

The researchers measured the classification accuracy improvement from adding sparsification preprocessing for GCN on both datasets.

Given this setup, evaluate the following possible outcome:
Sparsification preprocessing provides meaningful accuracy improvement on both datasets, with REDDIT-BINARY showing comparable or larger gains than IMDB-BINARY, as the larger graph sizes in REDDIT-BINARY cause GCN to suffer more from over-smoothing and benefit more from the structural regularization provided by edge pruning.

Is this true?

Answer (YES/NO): NO